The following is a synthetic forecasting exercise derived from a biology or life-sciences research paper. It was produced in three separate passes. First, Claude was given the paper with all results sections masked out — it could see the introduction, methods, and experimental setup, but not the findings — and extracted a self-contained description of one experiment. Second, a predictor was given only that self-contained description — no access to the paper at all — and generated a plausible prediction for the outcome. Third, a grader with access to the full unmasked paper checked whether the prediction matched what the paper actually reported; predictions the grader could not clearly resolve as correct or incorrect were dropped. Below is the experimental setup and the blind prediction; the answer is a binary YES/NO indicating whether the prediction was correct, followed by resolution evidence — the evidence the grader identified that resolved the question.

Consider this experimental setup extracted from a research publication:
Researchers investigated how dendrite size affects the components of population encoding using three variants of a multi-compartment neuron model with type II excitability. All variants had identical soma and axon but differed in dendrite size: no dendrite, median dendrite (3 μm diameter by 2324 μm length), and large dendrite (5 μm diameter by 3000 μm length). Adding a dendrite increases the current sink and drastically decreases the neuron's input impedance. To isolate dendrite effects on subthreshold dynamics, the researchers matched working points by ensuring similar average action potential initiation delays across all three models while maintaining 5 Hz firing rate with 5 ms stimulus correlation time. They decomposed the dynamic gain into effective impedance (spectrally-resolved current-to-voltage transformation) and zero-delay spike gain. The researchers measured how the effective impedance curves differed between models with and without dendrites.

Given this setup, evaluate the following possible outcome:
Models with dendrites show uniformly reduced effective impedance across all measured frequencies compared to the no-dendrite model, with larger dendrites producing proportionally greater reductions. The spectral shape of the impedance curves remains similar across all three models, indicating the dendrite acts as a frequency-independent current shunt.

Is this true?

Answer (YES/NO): NO